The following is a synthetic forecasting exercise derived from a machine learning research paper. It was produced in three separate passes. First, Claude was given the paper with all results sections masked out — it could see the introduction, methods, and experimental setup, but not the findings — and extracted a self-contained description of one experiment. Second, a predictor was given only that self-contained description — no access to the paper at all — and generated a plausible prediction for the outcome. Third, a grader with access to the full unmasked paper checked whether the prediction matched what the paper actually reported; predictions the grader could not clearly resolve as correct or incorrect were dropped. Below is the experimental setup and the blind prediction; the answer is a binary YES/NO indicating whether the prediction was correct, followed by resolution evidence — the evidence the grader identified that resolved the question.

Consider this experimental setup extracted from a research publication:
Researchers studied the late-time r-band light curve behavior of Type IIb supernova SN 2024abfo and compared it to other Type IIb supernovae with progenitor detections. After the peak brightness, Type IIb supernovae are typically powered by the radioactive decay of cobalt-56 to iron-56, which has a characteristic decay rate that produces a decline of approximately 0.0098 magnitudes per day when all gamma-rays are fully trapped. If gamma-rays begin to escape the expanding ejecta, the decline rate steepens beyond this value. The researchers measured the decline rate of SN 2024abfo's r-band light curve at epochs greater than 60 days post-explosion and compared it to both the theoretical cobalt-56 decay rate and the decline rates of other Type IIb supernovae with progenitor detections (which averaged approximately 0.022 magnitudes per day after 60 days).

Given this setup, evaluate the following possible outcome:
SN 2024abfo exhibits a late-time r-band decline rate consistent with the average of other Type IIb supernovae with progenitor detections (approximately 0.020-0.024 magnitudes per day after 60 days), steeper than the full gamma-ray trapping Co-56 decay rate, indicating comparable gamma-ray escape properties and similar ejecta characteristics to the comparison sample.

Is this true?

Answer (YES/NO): NO